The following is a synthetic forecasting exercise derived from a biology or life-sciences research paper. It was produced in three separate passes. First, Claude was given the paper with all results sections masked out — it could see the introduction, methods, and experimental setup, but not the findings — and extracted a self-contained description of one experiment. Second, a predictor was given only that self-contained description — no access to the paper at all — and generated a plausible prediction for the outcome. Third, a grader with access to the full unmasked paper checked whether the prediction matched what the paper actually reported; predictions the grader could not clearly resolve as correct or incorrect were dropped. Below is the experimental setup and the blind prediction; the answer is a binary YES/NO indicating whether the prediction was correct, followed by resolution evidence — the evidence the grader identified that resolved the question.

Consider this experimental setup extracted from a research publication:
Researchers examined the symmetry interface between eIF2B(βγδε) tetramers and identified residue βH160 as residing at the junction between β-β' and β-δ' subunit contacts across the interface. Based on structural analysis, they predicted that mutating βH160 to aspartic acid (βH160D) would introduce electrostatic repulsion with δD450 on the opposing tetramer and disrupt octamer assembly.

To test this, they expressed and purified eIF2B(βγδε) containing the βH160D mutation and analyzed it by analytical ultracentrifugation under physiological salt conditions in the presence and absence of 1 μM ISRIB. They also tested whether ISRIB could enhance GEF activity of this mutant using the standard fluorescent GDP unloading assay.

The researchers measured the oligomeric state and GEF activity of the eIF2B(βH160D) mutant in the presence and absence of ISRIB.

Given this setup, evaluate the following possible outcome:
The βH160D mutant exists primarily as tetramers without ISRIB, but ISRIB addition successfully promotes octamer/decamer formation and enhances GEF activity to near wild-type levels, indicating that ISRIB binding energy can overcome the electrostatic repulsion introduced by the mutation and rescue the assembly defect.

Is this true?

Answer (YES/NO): NO